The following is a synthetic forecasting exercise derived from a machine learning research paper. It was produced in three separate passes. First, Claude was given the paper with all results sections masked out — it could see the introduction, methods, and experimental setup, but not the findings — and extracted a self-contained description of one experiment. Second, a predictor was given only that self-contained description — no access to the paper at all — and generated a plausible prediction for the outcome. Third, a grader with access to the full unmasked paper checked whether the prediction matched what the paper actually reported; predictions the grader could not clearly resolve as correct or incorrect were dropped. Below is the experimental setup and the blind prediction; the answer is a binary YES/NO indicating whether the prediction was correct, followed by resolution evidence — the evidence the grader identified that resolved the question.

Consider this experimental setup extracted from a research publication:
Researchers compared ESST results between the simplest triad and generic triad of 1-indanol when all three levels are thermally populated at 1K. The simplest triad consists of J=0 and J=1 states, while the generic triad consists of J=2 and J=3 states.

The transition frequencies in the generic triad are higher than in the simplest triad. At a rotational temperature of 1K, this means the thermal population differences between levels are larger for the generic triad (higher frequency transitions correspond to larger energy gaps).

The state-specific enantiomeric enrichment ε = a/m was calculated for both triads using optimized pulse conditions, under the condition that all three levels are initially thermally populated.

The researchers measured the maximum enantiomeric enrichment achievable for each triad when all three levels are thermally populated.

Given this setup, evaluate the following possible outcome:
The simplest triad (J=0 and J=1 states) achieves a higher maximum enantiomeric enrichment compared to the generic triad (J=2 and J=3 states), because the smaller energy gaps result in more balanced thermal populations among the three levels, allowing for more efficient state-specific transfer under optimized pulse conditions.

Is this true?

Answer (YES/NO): NO